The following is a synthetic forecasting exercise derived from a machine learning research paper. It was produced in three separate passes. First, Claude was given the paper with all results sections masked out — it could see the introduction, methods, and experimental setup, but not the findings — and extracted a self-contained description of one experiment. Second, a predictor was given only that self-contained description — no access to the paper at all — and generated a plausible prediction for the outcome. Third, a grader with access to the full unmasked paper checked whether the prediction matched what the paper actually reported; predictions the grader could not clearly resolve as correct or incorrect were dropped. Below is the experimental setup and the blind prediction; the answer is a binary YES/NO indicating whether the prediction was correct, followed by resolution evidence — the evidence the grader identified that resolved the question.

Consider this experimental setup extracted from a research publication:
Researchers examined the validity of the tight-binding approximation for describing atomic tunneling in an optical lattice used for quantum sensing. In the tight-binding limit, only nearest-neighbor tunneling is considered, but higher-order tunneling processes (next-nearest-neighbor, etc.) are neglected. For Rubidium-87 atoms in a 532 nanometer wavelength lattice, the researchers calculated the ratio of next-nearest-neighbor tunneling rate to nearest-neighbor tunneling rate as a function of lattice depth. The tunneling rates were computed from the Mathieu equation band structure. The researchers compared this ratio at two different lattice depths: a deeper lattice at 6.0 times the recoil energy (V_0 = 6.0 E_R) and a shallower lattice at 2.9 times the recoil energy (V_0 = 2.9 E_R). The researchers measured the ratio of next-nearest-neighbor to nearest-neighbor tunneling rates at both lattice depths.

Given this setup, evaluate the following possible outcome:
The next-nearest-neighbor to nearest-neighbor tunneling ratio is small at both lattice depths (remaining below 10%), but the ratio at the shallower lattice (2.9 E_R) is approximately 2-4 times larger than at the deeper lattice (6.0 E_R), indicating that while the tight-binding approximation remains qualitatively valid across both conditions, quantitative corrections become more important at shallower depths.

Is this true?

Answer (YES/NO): NO